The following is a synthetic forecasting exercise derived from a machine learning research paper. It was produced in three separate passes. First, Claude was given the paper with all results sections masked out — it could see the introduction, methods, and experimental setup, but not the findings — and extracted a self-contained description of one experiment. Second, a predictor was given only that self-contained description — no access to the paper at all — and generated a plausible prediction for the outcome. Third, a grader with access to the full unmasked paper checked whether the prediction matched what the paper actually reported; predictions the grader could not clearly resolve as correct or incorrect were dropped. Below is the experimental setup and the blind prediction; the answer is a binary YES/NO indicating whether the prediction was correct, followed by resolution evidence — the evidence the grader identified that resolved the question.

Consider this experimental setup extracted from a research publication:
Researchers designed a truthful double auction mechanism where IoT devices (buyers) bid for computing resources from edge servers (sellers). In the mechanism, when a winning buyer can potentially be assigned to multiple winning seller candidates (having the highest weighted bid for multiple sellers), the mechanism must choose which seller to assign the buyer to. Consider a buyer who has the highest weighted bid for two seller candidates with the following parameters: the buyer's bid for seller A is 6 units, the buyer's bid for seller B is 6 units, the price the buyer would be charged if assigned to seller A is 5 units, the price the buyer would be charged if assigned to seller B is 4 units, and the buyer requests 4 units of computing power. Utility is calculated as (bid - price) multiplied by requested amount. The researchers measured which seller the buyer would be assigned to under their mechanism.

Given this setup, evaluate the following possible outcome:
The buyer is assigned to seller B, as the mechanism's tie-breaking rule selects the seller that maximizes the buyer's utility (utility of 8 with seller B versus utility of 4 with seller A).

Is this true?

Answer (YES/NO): YES